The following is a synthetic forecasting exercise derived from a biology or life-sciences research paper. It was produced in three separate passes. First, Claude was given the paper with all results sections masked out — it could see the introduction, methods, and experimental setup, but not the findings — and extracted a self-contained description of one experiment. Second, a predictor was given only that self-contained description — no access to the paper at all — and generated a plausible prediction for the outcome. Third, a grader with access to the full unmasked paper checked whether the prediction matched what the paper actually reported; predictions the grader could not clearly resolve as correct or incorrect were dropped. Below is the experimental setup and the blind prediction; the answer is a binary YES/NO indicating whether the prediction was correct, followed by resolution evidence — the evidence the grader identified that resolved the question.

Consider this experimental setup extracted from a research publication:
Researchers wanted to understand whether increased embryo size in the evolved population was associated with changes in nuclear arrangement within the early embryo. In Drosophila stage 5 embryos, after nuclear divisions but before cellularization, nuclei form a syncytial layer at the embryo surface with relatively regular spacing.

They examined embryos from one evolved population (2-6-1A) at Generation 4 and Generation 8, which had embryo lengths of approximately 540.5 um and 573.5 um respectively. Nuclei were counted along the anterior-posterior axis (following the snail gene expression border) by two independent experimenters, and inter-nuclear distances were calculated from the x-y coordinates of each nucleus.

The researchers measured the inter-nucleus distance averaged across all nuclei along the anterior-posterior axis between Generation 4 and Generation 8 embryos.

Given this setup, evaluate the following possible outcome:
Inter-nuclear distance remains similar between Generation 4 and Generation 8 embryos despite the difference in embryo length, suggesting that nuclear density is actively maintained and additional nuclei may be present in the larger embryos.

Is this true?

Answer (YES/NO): NO